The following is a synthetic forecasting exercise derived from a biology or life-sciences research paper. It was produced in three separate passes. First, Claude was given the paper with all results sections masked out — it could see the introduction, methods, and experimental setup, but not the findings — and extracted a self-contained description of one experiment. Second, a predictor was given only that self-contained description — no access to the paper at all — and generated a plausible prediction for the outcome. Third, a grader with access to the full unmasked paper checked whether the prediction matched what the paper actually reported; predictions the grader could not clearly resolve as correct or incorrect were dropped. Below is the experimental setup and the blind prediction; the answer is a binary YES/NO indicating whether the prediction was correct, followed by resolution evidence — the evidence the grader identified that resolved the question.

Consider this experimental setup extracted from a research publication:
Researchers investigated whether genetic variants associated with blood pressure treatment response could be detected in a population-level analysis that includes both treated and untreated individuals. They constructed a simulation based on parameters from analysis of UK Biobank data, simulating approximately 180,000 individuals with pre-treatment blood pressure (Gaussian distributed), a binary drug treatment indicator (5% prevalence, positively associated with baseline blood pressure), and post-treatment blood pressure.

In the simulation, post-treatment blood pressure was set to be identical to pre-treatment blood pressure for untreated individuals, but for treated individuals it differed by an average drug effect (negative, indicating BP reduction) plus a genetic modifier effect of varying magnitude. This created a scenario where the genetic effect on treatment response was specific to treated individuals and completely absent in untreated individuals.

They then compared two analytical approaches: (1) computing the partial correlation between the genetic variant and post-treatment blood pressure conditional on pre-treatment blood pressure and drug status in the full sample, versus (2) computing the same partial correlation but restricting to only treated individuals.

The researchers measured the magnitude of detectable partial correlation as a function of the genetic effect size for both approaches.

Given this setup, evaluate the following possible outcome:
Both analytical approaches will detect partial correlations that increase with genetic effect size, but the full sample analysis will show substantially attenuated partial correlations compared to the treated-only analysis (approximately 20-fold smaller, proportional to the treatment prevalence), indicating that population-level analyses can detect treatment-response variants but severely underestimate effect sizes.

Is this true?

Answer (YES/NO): NO